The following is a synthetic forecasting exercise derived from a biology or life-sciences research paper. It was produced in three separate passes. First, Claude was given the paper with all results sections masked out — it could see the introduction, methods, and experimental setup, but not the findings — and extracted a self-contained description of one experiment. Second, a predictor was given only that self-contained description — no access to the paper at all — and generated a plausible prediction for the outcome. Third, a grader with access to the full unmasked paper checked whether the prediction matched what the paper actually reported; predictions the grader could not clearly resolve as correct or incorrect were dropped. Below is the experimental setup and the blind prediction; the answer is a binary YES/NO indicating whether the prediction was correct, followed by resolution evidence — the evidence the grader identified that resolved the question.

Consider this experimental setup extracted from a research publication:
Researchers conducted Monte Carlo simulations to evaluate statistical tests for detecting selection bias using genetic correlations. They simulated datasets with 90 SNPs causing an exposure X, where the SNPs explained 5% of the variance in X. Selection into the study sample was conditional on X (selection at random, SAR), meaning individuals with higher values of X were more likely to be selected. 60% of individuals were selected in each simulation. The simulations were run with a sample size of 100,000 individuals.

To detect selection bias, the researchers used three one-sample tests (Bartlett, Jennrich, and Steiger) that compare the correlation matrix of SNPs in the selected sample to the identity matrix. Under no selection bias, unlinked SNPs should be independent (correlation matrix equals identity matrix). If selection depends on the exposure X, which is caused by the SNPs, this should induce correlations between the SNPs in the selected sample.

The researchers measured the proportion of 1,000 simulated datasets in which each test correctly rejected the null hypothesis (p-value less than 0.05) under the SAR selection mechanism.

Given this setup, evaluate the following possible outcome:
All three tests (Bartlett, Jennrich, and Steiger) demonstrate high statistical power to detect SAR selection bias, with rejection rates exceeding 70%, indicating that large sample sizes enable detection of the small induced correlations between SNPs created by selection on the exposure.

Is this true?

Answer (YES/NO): NO